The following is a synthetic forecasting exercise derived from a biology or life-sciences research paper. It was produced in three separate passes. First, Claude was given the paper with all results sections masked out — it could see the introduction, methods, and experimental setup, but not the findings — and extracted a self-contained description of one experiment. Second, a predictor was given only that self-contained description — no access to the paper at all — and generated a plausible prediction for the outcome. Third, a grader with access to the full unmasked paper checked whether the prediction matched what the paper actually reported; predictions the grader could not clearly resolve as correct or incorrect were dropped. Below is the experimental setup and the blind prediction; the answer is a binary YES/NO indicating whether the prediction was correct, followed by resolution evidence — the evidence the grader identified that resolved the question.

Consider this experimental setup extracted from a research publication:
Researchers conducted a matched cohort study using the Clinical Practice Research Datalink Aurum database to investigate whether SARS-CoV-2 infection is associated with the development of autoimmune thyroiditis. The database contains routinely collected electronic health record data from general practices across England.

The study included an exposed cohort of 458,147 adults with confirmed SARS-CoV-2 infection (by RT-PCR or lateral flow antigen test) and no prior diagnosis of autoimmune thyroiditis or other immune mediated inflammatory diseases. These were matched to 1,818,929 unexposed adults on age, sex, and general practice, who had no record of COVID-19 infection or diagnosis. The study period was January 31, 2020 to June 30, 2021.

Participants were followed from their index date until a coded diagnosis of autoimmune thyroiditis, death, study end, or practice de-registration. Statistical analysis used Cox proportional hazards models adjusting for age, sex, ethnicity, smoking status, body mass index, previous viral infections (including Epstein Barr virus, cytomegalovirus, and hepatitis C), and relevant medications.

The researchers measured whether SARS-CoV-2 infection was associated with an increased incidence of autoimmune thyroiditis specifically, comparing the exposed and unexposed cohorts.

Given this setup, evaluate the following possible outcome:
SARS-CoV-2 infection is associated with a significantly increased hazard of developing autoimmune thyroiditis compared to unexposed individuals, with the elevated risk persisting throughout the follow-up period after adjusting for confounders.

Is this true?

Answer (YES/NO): NO